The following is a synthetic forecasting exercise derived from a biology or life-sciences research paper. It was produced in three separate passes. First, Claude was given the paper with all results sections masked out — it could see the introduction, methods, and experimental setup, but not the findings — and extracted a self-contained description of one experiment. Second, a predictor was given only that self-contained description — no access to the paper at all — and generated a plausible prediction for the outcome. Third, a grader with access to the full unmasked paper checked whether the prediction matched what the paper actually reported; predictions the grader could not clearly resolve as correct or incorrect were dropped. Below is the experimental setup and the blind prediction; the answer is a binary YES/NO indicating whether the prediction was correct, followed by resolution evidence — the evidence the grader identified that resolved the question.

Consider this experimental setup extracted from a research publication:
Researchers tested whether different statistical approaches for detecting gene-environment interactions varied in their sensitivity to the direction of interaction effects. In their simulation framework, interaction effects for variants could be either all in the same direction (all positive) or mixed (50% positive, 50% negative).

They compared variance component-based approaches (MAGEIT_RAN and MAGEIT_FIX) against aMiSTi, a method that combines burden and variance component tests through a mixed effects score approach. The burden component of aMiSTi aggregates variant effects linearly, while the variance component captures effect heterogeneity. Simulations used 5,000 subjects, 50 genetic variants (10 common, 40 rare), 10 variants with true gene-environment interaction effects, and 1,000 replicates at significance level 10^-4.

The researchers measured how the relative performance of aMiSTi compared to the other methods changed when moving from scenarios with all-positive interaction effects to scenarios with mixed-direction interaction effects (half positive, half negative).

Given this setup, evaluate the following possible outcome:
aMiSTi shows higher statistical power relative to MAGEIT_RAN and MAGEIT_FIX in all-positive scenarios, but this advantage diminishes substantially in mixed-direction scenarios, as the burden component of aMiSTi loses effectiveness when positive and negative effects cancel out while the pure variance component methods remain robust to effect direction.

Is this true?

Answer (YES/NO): NO